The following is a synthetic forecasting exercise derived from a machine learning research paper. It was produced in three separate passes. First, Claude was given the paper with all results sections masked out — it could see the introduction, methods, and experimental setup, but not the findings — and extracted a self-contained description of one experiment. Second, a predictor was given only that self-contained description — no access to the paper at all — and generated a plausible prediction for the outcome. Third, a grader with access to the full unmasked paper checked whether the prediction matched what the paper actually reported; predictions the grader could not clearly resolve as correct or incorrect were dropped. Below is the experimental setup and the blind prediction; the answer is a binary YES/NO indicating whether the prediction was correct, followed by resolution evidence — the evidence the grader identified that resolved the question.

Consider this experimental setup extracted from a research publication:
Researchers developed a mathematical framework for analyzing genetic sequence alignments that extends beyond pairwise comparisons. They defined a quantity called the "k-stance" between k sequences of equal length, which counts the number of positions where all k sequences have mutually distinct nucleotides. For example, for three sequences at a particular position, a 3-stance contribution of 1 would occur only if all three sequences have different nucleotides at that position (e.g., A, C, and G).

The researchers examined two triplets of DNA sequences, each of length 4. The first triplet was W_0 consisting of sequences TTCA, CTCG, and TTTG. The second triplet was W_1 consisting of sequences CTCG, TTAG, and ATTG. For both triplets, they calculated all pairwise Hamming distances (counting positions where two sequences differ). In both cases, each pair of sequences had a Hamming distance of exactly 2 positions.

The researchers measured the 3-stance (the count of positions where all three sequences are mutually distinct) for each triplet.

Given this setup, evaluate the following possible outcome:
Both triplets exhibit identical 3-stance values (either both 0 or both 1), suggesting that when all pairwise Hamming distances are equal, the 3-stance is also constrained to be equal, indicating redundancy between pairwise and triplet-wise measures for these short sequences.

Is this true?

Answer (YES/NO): NO